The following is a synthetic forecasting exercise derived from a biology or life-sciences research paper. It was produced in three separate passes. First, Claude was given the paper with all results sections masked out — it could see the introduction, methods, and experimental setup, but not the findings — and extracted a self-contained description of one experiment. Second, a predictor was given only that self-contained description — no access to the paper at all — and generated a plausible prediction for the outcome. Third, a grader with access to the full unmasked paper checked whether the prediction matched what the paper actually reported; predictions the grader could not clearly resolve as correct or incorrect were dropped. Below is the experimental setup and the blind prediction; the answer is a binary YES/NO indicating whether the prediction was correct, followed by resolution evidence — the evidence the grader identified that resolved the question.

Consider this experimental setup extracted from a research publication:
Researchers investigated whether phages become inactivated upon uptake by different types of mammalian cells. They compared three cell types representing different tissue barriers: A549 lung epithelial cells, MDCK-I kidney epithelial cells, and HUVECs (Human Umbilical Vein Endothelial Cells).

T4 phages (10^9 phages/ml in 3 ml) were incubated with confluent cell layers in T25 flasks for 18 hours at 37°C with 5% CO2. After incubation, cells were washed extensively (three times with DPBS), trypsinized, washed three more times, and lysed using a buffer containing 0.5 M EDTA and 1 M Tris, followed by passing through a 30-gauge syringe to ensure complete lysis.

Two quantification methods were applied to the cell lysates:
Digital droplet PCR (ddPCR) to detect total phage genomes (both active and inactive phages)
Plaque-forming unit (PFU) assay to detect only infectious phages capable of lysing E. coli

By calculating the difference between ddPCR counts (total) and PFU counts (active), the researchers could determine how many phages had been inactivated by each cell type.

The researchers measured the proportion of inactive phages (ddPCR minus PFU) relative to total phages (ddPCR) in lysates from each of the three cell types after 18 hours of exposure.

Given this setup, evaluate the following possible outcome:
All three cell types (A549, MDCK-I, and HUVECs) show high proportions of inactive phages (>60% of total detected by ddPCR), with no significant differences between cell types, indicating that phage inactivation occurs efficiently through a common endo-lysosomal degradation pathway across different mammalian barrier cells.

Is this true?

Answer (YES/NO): NO